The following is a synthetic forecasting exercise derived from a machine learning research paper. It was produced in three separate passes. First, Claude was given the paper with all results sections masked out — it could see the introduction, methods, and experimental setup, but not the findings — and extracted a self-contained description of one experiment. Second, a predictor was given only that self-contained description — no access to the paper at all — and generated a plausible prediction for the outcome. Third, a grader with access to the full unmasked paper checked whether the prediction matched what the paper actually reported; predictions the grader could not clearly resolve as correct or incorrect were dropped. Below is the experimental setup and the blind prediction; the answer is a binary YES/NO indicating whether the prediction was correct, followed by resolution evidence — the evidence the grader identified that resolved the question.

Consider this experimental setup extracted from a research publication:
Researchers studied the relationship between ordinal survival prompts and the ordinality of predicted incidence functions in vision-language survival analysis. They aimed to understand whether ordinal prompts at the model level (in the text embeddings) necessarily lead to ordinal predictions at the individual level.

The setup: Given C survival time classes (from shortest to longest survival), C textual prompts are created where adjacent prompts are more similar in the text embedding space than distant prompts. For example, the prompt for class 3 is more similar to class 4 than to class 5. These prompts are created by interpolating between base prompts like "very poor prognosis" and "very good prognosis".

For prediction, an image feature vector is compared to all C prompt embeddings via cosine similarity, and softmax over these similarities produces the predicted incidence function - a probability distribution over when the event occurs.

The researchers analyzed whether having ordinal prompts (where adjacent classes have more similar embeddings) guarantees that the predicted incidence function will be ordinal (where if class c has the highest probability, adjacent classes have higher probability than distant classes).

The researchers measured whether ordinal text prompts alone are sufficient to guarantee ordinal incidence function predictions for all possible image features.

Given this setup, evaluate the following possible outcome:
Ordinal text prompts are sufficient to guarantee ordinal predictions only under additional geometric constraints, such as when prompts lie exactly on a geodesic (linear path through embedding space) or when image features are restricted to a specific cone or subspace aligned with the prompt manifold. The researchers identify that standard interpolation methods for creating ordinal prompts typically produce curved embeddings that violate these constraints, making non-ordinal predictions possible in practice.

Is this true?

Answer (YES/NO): NO